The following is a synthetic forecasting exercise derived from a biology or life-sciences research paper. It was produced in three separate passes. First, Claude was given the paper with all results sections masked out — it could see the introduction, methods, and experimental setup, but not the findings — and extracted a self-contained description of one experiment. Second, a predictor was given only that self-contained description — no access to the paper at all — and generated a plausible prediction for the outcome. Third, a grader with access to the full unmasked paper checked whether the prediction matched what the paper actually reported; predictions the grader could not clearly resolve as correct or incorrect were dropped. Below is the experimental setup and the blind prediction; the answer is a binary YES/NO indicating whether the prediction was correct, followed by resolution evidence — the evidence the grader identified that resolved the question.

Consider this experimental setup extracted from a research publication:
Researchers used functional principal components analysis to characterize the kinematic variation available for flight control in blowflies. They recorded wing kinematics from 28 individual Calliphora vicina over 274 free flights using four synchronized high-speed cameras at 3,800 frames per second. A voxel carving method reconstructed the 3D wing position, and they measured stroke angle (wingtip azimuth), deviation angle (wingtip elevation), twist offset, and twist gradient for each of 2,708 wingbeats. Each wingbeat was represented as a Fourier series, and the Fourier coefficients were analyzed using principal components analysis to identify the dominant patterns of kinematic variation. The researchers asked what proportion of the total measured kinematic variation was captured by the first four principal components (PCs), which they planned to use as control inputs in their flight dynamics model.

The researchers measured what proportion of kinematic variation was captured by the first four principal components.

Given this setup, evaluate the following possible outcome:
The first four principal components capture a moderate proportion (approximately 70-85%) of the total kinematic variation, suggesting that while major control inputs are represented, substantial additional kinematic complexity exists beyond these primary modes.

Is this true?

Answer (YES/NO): NO